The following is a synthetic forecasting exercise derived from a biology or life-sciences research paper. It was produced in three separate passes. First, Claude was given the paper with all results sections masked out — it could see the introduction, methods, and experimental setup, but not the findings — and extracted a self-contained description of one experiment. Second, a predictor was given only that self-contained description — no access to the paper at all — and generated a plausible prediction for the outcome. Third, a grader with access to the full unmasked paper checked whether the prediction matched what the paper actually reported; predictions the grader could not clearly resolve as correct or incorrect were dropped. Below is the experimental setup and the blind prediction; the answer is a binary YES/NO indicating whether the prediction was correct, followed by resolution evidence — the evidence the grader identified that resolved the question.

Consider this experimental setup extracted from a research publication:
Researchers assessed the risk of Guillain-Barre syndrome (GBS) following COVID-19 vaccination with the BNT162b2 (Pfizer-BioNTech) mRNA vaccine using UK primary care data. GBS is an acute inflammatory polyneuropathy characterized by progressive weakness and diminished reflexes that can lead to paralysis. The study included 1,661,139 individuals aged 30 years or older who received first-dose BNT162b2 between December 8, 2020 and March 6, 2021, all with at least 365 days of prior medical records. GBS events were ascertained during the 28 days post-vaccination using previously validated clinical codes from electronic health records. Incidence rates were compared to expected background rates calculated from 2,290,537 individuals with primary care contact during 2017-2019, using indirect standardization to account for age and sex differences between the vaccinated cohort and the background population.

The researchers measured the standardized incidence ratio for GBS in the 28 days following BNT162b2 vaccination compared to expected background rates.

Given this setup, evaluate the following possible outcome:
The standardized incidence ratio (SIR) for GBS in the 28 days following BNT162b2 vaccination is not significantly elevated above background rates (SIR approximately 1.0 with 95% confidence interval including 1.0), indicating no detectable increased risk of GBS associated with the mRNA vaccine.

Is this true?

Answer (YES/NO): YES